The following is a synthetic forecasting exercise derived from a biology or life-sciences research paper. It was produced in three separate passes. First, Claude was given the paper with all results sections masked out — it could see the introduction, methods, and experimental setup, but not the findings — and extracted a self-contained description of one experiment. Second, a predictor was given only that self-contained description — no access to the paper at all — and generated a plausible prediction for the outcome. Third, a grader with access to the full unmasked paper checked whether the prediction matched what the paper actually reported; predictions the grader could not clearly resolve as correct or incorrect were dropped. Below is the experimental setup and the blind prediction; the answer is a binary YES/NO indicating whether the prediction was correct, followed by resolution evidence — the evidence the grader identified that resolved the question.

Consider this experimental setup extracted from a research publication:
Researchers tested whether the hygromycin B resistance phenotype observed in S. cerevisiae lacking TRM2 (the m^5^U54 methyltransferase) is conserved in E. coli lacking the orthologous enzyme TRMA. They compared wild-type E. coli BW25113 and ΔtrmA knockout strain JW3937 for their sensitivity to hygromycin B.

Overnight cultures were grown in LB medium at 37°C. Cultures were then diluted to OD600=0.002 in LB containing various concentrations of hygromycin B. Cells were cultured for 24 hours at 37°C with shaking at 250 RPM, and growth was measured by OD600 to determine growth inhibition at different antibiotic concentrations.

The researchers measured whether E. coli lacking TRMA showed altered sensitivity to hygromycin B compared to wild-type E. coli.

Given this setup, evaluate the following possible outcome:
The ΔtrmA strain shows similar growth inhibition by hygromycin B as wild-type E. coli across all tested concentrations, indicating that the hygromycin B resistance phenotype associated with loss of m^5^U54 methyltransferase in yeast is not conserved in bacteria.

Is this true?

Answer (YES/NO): NO